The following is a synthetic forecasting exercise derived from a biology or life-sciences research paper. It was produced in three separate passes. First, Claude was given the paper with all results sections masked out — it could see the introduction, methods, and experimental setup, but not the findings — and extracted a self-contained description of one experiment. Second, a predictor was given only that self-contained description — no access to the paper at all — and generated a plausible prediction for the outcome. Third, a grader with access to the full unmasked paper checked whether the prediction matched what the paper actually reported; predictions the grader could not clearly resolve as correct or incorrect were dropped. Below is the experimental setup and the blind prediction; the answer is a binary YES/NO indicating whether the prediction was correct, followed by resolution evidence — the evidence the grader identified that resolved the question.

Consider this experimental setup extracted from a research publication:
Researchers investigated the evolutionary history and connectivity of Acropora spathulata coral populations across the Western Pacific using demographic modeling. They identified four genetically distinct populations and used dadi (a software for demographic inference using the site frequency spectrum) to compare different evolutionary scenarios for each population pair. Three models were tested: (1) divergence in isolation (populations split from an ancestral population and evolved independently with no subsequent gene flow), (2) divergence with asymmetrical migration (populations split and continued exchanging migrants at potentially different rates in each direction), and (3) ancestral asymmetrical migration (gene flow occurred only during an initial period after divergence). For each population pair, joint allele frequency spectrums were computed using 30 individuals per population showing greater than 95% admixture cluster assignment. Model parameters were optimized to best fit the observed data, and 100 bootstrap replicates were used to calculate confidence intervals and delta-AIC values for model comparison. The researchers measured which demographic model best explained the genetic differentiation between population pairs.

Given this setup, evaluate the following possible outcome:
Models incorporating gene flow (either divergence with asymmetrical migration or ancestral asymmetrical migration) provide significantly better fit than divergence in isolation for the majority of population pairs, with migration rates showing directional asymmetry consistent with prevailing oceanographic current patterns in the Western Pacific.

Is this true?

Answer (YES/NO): NO